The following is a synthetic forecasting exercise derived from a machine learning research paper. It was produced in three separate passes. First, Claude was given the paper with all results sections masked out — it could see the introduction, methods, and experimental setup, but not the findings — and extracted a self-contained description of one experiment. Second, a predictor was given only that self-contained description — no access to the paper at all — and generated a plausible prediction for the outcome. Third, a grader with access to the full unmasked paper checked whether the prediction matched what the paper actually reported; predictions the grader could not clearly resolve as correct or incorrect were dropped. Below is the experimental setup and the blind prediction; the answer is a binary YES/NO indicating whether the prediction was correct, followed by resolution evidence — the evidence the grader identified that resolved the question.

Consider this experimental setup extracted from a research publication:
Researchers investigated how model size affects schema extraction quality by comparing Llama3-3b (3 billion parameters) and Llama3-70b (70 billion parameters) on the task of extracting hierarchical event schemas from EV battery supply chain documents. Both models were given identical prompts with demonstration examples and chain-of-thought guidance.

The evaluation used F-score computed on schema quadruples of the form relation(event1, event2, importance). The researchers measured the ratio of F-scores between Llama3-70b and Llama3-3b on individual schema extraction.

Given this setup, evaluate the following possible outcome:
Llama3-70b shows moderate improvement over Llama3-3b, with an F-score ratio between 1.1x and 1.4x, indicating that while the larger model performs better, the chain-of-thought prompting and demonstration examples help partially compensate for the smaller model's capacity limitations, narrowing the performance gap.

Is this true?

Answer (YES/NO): NO